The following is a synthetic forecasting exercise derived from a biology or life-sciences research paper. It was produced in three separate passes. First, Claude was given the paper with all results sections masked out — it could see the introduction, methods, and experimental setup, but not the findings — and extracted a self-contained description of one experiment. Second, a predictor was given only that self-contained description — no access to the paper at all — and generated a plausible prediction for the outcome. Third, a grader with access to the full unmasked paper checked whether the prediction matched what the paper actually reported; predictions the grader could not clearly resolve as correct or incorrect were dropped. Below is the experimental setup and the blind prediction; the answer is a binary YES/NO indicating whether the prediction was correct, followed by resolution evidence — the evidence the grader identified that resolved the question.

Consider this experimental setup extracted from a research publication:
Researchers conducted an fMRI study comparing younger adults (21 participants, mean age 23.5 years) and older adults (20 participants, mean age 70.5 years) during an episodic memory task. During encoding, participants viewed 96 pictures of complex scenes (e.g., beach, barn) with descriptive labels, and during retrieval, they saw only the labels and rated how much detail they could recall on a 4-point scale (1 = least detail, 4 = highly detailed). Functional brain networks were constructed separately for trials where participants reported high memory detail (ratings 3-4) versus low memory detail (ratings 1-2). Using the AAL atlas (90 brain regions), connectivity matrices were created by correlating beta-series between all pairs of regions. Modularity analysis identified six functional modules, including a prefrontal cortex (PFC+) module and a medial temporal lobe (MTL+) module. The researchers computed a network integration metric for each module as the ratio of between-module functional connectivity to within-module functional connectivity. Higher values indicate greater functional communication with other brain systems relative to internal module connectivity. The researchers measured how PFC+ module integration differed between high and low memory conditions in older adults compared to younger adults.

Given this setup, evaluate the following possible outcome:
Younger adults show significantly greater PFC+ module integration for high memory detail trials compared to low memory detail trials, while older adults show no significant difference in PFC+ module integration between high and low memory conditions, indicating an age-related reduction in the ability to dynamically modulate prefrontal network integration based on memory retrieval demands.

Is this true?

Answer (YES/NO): NO